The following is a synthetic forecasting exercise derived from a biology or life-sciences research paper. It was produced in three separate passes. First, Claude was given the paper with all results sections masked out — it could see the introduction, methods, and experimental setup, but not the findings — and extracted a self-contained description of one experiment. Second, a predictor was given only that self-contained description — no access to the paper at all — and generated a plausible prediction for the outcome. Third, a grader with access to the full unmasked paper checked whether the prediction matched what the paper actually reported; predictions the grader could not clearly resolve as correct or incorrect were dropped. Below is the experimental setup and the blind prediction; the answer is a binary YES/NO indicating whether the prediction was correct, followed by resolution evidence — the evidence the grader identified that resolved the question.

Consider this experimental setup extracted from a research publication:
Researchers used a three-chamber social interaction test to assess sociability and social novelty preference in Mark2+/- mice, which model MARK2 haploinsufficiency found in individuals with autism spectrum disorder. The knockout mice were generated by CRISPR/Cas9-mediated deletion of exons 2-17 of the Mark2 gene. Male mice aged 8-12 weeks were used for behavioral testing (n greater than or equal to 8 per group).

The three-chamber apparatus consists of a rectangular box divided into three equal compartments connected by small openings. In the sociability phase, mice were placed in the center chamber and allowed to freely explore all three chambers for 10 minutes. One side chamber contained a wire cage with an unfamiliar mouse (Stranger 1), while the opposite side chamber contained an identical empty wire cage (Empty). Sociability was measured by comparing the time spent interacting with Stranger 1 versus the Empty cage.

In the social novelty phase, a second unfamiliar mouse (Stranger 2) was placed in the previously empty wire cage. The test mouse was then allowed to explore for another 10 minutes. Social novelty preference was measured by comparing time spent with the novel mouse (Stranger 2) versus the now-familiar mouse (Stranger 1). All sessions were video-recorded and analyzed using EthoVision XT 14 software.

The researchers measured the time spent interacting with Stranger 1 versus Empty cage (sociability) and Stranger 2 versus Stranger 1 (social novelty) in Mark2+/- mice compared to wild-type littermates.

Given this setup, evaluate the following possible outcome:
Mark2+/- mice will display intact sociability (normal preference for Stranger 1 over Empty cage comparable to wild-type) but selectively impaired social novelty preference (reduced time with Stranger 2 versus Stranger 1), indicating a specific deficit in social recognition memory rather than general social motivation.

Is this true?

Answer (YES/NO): NO